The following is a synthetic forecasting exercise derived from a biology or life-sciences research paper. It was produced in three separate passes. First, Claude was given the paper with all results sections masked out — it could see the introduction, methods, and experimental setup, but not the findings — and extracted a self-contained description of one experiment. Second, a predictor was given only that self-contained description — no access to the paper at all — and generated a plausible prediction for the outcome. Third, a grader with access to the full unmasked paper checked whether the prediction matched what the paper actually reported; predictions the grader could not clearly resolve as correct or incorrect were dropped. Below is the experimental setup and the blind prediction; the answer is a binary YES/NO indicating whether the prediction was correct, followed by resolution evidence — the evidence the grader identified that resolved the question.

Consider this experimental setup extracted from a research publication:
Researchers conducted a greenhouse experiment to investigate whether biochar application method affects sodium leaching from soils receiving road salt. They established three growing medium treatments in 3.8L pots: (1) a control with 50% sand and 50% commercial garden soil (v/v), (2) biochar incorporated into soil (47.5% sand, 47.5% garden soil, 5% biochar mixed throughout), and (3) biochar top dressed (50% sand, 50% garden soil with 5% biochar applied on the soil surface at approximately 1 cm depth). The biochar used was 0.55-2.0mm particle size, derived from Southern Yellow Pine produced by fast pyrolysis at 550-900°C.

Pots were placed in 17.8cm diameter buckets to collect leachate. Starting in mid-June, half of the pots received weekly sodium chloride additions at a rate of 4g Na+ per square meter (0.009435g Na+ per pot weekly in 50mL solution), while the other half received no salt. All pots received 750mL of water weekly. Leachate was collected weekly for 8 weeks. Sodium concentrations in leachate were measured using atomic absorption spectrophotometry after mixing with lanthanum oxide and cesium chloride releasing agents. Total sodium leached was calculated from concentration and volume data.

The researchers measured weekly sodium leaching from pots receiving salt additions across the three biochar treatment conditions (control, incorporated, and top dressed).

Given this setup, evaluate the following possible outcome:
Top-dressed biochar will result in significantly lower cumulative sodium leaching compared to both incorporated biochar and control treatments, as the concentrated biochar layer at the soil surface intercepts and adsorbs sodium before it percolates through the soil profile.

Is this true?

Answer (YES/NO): NO